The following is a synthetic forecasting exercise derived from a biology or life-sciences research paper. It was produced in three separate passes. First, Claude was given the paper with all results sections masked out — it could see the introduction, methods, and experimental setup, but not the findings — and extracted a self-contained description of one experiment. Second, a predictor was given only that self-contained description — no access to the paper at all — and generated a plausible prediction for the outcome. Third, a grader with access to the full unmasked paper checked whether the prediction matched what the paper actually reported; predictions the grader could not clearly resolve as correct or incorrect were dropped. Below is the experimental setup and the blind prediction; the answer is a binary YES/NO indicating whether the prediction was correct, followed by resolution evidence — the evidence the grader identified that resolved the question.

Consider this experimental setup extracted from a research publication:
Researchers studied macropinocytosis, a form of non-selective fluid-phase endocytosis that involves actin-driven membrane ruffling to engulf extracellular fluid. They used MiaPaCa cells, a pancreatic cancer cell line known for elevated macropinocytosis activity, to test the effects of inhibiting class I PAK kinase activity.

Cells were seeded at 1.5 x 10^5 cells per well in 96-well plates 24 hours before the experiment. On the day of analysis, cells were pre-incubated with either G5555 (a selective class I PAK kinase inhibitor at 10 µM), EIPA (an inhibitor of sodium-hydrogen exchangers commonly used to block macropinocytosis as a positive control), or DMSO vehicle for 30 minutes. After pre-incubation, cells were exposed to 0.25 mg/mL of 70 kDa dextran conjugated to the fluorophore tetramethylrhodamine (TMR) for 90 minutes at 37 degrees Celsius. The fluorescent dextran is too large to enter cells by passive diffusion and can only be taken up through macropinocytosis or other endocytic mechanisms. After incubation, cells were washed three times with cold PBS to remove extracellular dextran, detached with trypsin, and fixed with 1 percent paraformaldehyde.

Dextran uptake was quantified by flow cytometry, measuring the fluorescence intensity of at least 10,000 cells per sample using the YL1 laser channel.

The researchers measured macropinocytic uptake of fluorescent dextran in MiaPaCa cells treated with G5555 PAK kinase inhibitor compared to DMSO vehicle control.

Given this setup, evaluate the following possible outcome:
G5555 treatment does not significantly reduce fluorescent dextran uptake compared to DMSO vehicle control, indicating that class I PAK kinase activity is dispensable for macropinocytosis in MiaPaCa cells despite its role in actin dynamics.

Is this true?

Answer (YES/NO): NO